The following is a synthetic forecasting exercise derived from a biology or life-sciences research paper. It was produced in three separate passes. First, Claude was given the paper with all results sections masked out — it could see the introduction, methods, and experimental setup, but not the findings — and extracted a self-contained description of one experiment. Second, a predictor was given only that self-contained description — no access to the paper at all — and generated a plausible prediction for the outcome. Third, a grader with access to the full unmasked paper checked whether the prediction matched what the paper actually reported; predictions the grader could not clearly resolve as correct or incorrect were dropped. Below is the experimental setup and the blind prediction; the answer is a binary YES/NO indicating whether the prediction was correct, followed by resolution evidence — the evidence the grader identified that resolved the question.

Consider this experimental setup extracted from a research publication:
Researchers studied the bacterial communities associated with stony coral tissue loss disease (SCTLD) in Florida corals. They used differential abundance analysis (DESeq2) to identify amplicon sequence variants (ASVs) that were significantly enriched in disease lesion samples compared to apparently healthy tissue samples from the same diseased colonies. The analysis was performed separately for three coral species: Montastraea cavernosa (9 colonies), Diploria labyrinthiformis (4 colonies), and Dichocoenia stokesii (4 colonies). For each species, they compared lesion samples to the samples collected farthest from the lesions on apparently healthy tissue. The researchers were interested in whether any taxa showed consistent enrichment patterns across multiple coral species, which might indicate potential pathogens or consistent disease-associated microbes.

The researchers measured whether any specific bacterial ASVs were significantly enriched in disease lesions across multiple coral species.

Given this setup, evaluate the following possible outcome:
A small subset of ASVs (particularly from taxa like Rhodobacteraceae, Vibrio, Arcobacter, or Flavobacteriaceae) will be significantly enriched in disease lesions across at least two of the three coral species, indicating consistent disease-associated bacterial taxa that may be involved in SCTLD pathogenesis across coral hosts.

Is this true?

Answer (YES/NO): YES